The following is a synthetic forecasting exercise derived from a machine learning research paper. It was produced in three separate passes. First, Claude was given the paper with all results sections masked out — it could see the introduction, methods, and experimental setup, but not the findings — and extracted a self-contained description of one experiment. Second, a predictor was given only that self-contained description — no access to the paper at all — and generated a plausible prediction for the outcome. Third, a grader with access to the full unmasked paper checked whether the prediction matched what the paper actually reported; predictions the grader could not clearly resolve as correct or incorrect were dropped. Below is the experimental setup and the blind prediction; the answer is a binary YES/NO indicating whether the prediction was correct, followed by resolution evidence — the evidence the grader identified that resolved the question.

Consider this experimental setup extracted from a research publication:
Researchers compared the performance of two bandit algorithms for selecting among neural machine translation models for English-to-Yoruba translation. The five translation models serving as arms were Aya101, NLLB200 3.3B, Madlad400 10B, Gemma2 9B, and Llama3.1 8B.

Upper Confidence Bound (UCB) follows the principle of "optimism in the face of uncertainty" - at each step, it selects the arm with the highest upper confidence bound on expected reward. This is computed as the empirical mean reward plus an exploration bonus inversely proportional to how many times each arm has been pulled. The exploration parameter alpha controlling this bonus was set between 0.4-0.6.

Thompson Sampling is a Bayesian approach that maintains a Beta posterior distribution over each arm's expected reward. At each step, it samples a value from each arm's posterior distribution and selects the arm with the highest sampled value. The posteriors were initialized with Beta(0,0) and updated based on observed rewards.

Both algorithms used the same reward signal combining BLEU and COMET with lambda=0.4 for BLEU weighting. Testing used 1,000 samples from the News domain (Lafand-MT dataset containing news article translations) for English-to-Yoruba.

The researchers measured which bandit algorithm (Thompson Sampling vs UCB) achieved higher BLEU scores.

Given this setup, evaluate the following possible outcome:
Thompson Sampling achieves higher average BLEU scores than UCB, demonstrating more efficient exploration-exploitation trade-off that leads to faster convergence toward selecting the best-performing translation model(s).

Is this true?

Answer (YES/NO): YES